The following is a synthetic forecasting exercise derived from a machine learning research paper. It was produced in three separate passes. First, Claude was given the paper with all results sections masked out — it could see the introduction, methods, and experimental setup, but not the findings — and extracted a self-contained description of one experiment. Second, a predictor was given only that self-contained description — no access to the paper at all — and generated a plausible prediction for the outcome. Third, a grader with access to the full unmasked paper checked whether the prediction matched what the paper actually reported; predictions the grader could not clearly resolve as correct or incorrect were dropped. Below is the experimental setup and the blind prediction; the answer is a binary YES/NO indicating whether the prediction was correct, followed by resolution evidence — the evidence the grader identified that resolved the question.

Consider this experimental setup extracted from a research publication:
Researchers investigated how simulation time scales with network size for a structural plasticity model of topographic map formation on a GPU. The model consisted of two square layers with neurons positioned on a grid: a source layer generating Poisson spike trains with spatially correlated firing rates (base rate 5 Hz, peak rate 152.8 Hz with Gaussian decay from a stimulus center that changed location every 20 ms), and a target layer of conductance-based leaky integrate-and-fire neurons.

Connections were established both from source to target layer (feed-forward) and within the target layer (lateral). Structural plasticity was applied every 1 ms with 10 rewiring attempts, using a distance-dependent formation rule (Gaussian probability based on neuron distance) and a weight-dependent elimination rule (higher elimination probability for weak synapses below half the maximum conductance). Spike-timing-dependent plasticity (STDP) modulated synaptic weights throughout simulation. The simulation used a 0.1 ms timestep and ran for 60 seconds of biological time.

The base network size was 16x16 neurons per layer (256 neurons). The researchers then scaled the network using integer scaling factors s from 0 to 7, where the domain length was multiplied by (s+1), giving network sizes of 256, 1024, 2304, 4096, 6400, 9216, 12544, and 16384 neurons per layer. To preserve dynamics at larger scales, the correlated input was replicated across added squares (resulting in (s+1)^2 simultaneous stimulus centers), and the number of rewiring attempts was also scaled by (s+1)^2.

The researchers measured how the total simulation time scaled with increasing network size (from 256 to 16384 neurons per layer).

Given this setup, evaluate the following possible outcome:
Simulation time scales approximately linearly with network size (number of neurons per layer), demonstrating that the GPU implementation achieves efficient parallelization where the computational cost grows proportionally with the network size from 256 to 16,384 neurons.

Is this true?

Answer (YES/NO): NO